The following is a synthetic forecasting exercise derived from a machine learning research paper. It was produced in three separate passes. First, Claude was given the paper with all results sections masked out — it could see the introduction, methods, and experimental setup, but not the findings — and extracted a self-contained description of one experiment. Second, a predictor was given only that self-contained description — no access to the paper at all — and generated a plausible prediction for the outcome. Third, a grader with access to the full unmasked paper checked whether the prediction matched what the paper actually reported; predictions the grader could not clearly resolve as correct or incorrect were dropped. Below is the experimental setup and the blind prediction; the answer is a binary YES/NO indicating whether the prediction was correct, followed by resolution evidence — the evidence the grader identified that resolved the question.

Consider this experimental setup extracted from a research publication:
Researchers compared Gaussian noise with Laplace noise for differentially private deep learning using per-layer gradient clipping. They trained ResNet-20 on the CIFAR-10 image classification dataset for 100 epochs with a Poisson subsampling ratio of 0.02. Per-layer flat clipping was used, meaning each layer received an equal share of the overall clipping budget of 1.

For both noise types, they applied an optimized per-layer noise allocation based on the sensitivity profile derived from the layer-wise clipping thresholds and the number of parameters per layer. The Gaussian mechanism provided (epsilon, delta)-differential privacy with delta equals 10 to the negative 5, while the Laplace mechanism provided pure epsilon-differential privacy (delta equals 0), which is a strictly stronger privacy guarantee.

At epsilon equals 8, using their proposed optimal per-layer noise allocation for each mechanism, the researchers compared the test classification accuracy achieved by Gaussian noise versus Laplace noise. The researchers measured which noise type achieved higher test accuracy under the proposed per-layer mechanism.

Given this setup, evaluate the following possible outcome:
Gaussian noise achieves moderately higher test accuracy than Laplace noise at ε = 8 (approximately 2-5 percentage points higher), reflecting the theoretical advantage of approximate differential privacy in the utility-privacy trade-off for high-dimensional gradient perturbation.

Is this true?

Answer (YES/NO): NO